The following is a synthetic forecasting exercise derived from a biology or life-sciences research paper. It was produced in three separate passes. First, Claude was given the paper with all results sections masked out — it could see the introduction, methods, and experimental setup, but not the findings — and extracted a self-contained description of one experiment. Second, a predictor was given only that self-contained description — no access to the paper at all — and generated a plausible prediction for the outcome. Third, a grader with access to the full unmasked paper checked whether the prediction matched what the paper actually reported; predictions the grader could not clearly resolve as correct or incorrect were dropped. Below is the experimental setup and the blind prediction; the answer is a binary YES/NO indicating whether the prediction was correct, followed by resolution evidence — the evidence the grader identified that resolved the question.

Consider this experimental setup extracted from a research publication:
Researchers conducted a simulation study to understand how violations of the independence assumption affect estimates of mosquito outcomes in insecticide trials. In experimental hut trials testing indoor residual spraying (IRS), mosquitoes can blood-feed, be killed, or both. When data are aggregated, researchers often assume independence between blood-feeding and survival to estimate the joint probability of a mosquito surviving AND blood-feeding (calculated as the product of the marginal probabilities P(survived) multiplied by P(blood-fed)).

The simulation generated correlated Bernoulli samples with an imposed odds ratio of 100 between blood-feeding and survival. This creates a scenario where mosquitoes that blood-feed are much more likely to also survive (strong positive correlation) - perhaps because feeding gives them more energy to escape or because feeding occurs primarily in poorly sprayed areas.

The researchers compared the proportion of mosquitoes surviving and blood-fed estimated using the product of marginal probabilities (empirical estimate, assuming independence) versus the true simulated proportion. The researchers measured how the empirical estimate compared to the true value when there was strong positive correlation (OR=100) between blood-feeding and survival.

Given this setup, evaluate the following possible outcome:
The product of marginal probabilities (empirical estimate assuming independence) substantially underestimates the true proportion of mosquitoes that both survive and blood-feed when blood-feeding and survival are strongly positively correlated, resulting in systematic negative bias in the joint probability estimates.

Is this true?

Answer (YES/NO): YES